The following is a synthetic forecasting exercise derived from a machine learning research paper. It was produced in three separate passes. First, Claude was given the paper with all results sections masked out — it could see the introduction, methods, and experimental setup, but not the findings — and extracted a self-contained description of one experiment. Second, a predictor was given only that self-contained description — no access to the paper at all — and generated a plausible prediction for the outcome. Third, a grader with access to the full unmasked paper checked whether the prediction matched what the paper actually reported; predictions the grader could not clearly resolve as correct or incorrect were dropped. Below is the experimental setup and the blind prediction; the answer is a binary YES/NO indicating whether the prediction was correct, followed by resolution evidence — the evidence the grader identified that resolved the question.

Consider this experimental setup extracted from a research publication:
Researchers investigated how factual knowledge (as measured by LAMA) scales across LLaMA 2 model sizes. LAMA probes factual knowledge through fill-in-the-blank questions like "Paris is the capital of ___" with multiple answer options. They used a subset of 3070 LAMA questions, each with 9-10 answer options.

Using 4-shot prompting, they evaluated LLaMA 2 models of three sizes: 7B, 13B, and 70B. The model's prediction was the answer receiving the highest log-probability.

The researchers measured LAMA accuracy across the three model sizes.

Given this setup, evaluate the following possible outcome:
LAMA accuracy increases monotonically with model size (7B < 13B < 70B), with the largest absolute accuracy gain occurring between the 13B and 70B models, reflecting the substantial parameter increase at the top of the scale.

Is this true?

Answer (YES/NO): NO